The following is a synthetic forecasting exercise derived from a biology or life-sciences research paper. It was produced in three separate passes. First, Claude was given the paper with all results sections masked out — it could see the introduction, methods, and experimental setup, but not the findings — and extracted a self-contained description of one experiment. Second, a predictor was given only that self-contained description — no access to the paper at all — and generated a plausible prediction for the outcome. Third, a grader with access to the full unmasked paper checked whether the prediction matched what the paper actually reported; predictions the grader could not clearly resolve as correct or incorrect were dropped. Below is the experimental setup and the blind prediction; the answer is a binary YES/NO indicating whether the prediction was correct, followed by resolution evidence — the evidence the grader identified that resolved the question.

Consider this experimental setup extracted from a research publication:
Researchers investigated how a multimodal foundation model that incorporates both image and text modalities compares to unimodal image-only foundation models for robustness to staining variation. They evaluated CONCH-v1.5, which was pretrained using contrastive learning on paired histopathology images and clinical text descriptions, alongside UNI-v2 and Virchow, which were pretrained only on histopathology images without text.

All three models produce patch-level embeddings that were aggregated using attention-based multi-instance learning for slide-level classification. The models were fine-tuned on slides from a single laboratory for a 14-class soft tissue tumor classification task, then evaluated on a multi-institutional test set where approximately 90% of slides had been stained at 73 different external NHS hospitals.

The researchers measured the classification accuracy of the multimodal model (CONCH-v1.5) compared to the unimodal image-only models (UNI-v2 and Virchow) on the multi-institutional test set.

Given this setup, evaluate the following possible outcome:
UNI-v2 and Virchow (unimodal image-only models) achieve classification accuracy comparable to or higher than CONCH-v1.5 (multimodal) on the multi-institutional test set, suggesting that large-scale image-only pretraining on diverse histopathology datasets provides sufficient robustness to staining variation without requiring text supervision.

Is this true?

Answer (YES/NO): YES